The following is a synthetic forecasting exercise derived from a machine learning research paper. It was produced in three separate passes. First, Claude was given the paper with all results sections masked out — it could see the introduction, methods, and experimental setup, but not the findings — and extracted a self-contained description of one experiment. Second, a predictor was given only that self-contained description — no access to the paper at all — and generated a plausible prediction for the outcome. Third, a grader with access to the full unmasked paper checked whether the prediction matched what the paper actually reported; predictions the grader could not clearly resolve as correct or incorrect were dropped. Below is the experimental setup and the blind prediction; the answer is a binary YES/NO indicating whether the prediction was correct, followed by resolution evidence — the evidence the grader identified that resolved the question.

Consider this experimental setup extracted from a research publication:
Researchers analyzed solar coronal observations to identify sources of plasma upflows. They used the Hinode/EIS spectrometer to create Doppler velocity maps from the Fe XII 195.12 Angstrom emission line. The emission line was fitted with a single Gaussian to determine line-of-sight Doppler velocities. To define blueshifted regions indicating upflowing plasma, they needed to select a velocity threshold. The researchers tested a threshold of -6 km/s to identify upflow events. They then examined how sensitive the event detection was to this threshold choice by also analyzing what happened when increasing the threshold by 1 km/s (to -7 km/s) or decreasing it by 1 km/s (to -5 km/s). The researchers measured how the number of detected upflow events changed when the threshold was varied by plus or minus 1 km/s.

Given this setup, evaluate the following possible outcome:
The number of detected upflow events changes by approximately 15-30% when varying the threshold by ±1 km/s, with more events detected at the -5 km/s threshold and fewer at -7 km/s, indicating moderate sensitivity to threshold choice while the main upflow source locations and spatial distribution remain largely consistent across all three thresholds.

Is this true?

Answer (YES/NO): NO